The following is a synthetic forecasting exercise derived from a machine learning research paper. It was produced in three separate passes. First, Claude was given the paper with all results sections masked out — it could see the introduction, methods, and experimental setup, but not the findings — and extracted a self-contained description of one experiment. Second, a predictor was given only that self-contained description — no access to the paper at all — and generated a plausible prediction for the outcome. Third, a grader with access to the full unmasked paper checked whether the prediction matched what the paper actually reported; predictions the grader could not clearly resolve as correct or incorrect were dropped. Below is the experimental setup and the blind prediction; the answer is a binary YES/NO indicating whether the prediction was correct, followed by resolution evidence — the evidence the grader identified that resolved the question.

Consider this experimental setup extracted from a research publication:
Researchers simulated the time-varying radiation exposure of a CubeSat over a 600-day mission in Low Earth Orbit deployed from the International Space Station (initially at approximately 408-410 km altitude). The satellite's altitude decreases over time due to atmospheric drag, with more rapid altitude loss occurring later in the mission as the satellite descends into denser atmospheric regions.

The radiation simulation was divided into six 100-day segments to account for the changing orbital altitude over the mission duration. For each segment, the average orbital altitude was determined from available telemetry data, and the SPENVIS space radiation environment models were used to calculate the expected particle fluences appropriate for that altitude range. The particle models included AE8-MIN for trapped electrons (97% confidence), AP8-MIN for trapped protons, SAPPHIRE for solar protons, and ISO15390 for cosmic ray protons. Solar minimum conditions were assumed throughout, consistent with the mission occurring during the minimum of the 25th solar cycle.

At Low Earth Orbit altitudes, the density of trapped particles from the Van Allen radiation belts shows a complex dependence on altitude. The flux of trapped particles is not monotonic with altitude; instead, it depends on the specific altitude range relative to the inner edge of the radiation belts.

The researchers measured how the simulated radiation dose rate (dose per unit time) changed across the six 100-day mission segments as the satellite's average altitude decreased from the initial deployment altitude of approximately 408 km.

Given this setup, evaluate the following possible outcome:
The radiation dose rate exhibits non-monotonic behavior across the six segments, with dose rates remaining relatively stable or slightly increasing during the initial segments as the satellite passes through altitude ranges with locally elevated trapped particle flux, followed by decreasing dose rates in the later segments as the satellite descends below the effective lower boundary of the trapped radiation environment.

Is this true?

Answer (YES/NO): NO